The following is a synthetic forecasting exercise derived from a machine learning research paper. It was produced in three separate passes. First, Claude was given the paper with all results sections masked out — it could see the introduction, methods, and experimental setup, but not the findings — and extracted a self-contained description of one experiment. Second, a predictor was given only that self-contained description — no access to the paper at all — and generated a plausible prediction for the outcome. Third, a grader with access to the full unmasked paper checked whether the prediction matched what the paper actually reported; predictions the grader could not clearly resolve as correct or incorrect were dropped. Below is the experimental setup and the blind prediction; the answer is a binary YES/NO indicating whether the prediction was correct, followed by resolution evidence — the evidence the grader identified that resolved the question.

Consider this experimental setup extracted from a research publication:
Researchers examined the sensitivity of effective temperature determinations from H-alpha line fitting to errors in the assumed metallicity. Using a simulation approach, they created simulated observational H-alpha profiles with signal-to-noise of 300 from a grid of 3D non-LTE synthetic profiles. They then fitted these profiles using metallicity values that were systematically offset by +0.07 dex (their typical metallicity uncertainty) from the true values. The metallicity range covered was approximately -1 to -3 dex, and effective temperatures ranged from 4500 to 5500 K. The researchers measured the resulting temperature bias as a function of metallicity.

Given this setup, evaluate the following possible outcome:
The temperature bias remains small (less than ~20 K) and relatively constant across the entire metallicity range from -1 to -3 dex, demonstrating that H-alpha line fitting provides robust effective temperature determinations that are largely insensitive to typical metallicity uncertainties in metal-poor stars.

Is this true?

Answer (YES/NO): YES